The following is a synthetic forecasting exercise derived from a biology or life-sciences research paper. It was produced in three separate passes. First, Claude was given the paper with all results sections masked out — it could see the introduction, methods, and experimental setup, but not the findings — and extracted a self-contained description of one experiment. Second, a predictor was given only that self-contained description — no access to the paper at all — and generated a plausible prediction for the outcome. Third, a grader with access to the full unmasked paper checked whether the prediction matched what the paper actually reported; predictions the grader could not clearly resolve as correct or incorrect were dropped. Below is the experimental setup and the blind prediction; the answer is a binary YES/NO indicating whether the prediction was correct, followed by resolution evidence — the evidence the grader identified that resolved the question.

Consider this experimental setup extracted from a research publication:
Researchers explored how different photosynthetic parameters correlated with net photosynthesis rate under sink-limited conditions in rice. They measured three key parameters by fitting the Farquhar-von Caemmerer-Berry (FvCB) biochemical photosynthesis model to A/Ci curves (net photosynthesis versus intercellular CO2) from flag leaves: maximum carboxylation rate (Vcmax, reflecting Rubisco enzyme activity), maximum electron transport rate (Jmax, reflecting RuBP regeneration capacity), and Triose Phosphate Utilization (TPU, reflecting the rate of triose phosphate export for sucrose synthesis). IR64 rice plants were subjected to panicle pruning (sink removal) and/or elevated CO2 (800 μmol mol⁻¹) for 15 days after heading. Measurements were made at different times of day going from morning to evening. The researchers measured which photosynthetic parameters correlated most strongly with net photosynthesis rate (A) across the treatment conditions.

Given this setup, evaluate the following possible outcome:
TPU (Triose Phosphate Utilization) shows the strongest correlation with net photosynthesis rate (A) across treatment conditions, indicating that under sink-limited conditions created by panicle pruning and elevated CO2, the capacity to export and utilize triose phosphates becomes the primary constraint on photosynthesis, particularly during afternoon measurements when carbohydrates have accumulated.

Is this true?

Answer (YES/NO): YES